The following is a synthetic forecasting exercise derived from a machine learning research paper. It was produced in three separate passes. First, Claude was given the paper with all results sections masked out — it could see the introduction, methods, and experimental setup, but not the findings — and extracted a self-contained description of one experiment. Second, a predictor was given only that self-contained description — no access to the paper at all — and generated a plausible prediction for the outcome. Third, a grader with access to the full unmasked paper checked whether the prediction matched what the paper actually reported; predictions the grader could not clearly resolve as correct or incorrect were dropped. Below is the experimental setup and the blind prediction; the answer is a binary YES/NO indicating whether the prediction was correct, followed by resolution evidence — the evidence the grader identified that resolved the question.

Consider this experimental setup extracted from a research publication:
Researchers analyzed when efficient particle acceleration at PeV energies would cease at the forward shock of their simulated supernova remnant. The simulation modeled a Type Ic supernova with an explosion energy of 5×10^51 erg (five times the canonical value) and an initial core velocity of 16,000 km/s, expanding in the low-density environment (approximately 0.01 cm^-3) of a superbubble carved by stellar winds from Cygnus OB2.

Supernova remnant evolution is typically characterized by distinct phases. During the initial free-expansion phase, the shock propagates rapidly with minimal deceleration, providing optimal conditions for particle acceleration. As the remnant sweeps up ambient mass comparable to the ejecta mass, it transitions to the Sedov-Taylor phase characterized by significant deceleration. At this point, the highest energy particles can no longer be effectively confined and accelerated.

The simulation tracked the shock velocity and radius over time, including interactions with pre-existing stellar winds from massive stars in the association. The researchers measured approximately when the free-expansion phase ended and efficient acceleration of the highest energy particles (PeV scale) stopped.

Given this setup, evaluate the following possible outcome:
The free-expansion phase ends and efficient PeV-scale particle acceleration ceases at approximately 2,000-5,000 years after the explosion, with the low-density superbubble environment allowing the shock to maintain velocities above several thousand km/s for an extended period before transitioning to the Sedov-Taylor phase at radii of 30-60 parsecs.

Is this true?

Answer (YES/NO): NO